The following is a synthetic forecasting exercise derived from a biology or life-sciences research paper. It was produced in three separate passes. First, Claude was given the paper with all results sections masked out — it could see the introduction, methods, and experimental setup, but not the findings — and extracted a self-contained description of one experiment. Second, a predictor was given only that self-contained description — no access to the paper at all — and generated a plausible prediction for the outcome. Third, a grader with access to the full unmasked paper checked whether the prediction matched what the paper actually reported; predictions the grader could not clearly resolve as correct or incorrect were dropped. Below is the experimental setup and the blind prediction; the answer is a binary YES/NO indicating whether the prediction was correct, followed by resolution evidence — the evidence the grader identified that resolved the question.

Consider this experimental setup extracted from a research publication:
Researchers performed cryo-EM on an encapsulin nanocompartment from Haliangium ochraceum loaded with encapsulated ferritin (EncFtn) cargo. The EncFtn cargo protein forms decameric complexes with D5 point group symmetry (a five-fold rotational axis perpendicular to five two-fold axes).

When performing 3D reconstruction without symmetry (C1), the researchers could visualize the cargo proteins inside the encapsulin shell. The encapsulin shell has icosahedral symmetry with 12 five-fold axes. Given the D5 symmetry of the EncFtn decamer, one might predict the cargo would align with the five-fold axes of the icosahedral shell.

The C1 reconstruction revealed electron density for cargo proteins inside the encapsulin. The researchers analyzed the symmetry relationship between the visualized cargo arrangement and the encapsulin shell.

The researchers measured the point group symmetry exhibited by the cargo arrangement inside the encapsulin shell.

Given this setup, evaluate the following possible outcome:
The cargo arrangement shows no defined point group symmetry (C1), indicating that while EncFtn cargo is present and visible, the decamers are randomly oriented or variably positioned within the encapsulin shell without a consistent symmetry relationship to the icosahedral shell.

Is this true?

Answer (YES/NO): NO